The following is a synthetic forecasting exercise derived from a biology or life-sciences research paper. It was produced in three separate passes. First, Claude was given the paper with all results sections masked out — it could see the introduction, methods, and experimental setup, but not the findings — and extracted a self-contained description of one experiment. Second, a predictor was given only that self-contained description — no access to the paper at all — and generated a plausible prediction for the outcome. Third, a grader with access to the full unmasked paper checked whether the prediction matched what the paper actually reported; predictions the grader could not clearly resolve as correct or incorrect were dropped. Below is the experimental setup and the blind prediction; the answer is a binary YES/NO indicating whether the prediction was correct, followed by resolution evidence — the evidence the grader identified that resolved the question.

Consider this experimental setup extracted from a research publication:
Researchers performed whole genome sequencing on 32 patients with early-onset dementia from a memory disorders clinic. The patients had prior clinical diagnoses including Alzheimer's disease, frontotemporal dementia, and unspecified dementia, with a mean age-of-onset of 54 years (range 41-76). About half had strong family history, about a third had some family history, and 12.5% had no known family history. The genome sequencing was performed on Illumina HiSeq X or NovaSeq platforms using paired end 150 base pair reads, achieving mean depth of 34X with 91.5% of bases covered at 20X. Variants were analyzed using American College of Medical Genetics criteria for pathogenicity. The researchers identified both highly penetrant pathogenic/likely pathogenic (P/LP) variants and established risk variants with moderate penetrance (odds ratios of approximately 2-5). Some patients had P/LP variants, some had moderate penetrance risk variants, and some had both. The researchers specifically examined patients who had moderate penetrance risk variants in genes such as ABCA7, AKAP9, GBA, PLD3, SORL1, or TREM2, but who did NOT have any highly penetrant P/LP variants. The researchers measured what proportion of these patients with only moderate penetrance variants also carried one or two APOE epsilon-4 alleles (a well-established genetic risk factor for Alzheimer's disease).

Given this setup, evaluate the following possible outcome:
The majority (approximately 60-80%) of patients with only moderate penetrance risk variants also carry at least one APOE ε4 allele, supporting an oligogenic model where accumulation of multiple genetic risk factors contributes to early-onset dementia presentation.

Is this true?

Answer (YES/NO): NO